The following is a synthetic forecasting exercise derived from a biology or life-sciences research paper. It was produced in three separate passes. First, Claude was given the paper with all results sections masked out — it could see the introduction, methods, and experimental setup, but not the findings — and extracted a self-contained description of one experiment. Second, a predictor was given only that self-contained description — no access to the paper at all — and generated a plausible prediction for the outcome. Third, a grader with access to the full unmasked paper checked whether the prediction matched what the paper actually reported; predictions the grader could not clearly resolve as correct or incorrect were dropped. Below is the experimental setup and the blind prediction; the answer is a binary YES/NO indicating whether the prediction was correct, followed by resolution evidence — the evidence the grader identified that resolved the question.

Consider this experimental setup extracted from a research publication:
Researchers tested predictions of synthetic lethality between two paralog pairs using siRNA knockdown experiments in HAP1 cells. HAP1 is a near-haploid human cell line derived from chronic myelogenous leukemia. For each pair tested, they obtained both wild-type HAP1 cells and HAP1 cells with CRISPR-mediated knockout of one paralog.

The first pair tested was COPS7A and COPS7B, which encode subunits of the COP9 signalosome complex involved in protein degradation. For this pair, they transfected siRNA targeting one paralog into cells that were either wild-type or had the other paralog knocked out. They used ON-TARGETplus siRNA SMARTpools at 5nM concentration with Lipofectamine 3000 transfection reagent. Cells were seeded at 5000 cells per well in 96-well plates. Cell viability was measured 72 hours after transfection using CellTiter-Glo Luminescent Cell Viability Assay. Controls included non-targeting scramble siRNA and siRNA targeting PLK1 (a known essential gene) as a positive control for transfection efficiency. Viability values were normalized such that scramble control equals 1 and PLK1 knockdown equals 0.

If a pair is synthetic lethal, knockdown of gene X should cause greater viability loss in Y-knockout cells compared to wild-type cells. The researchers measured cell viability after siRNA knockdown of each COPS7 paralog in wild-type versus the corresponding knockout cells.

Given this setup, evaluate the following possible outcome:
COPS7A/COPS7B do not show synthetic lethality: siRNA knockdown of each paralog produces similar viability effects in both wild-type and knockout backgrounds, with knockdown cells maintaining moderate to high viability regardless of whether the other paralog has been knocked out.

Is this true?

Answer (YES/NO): NO